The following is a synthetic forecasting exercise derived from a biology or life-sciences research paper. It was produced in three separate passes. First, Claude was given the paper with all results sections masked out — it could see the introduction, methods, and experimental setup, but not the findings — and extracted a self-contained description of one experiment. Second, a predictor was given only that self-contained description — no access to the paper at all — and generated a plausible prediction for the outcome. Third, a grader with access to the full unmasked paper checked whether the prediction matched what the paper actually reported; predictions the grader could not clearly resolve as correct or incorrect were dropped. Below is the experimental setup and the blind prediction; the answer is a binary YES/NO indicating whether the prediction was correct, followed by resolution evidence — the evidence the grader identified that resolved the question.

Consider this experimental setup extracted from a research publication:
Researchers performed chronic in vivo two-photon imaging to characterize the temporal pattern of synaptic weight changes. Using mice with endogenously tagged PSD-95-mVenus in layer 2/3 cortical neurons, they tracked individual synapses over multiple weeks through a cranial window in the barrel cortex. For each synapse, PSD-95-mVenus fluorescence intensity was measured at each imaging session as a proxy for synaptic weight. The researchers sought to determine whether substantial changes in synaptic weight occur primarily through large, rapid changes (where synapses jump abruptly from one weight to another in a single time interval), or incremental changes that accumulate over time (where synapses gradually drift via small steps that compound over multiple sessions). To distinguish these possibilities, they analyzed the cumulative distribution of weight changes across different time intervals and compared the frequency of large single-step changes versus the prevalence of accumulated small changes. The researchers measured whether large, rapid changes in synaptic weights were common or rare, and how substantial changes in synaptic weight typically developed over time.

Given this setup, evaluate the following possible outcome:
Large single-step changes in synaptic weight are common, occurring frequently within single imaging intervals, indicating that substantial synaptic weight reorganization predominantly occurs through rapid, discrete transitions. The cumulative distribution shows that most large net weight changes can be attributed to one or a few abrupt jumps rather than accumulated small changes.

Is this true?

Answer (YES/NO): NO